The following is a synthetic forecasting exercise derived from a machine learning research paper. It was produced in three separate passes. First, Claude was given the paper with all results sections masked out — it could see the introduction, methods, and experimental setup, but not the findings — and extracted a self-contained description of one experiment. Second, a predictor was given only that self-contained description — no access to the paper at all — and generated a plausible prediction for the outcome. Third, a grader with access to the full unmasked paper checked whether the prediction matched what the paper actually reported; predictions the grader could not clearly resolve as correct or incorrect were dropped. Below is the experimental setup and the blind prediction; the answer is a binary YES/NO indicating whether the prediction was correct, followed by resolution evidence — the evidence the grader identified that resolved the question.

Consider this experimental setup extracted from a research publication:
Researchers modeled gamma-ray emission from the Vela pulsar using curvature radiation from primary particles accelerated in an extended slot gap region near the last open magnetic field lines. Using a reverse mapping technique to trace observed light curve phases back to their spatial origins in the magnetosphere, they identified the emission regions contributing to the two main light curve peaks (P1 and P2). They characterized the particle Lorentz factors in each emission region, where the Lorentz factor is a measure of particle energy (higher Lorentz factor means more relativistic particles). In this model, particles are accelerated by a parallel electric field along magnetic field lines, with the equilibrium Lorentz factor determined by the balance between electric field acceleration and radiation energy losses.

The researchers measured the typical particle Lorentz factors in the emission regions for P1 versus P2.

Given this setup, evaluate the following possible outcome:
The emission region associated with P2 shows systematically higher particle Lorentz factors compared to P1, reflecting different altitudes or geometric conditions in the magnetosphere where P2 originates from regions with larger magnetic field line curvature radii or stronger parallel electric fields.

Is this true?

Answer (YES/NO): YES